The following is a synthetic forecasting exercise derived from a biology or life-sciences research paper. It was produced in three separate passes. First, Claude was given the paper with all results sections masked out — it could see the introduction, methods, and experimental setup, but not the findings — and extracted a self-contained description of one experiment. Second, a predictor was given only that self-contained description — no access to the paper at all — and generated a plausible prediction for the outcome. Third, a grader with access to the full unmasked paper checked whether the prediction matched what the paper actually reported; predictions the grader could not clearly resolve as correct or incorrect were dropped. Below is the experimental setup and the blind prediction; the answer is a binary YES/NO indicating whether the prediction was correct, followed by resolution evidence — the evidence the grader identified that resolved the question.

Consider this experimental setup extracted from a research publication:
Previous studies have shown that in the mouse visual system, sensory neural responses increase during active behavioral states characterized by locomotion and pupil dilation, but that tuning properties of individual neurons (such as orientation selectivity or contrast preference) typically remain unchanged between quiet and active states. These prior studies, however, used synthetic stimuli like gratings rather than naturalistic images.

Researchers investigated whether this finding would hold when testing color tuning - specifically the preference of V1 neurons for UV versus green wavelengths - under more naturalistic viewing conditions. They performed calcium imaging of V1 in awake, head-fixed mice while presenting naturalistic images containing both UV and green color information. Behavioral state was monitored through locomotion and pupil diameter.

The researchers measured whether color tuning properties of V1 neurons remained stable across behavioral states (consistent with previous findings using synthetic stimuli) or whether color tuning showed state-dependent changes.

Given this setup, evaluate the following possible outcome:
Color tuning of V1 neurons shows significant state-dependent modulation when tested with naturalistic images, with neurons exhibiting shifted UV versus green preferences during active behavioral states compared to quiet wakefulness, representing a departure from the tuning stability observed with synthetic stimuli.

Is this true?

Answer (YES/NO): YES